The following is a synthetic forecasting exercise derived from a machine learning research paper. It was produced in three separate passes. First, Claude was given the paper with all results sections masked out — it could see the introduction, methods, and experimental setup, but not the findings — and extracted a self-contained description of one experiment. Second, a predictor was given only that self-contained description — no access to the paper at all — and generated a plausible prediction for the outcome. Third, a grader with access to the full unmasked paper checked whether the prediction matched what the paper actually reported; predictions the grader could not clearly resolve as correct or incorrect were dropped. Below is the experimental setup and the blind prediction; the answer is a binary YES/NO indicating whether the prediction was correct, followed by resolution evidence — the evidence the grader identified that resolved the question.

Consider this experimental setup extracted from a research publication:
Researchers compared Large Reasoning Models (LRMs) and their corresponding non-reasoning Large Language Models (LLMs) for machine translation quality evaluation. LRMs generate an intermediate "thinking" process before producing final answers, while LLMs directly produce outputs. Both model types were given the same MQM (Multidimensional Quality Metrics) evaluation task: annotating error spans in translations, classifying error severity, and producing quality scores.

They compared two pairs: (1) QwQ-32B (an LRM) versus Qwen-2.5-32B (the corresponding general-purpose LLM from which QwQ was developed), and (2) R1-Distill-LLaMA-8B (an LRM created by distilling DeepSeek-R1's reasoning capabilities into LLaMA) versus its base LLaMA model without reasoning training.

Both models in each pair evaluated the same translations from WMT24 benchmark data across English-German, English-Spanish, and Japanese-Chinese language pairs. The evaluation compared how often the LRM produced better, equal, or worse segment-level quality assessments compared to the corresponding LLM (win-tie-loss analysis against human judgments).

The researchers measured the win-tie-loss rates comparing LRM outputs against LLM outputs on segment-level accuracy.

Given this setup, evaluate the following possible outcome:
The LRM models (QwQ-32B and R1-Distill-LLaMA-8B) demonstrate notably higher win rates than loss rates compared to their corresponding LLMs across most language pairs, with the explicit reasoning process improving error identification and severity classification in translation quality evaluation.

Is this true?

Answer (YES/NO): NO